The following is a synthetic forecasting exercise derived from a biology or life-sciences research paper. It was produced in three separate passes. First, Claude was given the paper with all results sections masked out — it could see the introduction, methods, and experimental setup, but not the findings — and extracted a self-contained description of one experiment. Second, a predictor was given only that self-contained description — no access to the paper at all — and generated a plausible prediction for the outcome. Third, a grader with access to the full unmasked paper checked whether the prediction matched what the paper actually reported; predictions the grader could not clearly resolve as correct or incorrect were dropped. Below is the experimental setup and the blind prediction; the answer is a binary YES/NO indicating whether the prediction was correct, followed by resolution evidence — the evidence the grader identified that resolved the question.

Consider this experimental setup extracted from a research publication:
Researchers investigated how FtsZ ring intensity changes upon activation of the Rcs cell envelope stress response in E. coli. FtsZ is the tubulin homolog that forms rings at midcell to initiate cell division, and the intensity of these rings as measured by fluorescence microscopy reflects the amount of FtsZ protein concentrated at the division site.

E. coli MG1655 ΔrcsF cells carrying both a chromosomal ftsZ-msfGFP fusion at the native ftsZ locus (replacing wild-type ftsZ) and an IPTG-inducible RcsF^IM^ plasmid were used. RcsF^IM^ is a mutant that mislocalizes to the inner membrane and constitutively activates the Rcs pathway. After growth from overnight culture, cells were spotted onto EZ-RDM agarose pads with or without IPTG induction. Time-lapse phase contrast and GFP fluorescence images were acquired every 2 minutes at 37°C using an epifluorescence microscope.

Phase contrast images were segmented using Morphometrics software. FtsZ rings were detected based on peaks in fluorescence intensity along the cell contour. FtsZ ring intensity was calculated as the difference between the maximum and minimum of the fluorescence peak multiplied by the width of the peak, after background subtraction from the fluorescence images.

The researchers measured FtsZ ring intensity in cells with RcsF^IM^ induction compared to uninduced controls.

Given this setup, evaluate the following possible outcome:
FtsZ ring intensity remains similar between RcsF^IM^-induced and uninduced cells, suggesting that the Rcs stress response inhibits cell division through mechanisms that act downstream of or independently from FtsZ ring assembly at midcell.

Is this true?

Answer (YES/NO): NO